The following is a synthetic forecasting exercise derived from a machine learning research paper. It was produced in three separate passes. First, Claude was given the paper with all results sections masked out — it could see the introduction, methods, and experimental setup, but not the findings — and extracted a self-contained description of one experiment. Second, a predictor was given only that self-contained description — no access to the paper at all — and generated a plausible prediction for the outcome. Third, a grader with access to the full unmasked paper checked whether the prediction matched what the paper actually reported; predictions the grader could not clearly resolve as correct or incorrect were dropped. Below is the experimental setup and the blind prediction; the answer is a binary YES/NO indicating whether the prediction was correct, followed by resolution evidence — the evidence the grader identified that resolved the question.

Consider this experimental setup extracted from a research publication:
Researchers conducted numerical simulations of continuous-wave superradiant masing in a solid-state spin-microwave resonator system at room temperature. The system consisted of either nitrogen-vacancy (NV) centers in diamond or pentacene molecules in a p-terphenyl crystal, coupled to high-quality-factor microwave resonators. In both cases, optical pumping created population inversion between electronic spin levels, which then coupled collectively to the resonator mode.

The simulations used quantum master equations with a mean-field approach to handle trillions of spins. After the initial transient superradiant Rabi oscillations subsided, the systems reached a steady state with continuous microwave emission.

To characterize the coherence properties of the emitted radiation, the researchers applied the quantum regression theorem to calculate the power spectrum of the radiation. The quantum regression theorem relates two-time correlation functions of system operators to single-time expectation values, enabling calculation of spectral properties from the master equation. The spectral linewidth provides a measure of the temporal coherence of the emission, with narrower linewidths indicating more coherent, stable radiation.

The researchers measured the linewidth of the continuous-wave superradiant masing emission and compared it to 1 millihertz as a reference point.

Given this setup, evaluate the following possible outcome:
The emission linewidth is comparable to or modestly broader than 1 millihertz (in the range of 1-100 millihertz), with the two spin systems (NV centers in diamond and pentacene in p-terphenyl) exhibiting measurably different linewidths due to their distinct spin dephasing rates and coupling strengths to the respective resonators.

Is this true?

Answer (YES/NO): NO